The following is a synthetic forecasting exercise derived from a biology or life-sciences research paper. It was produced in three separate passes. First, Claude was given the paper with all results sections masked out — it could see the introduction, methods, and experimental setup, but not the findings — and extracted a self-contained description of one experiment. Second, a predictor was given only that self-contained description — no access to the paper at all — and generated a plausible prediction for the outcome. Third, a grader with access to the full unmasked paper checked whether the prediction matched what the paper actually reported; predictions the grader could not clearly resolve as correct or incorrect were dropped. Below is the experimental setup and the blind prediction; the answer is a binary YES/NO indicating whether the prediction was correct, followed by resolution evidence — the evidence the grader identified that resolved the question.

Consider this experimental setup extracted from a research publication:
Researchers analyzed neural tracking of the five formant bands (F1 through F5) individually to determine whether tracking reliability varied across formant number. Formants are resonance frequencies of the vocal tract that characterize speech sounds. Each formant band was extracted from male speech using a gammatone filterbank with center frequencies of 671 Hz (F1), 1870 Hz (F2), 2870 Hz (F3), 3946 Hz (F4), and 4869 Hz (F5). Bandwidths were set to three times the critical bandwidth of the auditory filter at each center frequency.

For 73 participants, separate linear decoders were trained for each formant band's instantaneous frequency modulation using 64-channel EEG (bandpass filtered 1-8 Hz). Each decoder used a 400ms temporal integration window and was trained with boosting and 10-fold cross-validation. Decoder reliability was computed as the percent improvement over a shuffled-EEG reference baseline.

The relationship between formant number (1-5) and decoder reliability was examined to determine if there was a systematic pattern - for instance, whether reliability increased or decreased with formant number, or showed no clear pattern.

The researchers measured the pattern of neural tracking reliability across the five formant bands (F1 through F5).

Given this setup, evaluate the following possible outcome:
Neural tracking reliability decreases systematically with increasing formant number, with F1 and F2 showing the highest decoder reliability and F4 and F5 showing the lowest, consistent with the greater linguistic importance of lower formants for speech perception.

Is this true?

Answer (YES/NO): NO